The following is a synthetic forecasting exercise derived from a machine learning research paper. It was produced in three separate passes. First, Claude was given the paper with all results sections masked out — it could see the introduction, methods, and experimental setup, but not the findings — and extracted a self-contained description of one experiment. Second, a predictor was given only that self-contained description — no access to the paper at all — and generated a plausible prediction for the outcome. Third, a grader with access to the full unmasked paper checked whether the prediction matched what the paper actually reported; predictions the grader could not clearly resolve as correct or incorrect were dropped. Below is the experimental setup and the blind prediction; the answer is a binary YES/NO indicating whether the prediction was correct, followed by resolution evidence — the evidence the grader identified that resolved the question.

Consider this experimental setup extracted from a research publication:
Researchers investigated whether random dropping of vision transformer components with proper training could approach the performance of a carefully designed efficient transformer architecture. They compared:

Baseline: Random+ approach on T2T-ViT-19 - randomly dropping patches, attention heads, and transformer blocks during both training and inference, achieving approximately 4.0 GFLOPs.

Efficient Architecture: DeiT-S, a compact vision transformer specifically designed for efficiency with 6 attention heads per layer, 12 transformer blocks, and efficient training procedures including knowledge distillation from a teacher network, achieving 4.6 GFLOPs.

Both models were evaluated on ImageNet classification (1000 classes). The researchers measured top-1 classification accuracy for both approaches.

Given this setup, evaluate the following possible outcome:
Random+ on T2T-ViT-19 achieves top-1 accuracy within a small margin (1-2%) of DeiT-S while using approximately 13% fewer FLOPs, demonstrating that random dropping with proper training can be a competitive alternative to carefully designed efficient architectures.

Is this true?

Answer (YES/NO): NO